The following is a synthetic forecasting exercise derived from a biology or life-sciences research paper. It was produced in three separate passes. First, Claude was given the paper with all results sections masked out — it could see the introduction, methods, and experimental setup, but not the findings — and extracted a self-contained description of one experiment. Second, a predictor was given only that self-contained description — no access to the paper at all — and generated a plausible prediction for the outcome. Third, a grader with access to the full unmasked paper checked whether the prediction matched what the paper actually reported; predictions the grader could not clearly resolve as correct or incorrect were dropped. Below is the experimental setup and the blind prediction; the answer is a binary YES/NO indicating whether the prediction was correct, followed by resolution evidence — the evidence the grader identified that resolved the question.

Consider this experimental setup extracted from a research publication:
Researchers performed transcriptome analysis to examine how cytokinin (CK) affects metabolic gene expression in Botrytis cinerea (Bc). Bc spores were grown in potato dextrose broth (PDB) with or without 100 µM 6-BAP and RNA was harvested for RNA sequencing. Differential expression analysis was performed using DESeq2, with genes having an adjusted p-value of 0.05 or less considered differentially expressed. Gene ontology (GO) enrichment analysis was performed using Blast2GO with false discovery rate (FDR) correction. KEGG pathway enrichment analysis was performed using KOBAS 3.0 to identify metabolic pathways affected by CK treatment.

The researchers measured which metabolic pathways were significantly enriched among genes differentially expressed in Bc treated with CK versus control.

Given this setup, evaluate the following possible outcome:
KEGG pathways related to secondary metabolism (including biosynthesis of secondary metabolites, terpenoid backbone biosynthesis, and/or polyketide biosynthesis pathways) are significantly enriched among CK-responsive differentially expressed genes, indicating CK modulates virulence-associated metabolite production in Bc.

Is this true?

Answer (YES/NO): NO